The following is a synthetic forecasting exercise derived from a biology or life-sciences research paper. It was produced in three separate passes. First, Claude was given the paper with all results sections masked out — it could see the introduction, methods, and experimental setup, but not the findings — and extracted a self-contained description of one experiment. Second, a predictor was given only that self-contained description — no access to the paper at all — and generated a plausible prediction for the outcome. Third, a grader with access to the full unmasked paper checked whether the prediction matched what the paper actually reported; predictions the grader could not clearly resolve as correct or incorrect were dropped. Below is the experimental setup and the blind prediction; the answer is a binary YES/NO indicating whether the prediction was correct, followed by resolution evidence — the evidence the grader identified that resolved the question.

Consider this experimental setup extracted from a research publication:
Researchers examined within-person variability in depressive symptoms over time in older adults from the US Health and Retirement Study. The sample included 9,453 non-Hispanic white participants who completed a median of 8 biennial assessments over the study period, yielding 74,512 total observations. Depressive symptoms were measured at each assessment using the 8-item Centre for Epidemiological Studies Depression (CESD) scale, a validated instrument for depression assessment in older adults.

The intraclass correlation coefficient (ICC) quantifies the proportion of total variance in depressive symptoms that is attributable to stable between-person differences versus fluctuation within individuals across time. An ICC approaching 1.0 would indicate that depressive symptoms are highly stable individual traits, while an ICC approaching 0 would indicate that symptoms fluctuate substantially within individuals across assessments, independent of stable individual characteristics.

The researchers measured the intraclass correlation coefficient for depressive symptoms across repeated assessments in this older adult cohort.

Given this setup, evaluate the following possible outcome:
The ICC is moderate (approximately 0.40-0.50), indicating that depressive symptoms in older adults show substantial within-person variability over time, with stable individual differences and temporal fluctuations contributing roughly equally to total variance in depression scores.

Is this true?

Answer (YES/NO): YES